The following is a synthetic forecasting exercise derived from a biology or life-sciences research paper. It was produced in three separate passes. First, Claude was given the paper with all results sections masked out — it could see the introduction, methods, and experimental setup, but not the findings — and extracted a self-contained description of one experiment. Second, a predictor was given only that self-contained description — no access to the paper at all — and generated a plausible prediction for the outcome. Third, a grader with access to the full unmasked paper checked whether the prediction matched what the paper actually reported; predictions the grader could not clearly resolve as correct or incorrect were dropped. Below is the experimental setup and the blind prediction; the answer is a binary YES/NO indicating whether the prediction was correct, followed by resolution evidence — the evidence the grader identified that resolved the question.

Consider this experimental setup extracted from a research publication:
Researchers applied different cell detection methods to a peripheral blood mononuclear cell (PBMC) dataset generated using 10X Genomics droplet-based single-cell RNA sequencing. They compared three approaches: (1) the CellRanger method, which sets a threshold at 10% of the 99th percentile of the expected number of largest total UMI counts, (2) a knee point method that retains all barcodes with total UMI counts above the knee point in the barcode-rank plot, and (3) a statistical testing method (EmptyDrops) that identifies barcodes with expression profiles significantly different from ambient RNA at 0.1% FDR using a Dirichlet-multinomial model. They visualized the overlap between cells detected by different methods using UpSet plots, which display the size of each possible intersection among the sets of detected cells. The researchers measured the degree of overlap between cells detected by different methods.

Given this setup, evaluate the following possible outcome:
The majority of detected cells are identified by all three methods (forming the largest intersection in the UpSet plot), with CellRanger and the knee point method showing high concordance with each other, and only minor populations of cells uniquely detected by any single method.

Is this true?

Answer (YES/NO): NO